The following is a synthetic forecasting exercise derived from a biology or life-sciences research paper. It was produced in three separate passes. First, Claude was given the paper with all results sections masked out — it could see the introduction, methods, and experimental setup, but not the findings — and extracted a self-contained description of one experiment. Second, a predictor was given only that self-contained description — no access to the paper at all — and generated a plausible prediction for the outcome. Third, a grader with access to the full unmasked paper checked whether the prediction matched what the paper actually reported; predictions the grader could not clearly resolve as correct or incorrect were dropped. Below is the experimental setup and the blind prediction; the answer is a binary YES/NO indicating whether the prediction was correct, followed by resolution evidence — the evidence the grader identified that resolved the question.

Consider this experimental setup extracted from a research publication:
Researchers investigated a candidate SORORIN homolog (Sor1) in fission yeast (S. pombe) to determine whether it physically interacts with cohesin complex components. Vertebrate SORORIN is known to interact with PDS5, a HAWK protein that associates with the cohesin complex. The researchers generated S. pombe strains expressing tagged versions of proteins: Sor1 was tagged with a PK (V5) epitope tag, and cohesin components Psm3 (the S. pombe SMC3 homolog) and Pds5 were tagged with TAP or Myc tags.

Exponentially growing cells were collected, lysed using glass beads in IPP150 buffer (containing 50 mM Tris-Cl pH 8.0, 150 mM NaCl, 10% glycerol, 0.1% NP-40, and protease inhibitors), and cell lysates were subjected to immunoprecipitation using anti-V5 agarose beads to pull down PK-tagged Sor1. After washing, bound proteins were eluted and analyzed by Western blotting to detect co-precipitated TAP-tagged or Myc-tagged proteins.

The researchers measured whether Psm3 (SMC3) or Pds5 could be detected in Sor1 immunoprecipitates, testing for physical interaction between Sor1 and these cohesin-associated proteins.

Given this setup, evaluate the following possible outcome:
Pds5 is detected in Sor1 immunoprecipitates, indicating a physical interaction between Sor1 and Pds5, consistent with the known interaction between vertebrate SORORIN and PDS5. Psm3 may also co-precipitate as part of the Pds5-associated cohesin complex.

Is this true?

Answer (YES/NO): YES